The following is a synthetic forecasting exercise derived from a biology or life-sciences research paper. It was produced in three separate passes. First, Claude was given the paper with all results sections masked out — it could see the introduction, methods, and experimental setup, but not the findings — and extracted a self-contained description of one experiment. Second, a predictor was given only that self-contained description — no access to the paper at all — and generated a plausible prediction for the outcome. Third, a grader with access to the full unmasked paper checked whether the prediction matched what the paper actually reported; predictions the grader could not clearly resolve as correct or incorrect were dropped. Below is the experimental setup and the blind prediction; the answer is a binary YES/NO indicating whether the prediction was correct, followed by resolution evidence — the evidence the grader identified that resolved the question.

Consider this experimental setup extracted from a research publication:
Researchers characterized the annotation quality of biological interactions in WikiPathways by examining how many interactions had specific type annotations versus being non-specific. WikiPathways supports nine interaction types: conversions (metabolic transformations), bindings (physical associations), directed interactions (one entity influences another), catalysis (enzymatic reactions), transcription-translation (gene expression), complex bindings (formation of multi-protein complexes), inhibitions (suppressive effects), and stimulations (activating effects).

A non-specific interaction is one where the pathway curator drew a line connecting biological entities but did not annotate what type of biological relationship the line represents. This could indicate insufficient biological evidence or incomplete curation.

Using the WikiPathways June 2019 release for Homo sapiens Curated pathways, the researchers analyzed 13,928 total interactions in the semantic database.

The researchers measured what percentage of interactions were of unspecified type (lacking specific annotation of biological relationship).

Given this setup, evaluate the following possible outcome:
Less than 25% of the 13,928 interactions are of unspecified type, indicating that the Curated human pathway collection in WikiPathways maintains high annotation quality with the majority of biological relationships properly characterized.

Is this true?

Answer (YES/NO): YES